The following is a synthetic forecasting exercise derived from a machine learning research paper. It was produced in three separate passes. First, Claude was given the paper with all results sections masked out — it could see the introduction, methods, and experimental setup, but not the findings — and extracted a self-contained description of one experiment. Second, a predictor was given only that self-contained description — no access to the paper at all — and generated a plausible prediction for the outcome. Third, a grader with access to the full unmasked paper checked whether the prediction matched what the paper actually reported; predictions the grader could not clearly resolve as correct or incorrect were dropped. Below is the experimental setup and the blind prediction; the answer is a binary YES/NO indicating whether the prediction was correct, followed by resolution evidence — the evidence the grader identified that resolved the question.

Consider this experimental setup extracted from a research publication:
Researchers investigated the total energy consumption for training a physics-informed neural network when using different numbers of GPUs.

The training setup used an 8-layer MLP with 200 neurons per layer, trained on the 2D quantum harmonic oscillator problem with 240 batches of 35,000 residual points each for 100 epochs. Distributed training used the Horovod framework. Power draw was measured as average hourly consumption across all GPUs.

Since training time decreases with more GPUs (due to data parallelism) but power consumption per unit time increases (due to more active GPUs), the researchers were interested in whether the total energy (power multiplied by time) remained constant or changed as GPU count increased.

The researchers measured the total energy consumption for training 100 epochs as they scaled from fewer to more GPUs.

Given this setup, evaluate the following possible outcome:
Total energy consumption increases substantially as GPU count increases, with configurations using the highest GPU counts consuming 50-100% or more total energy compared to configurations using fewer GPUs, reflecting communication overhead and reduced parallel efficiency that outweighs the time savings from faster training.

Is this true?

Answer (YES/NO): NO